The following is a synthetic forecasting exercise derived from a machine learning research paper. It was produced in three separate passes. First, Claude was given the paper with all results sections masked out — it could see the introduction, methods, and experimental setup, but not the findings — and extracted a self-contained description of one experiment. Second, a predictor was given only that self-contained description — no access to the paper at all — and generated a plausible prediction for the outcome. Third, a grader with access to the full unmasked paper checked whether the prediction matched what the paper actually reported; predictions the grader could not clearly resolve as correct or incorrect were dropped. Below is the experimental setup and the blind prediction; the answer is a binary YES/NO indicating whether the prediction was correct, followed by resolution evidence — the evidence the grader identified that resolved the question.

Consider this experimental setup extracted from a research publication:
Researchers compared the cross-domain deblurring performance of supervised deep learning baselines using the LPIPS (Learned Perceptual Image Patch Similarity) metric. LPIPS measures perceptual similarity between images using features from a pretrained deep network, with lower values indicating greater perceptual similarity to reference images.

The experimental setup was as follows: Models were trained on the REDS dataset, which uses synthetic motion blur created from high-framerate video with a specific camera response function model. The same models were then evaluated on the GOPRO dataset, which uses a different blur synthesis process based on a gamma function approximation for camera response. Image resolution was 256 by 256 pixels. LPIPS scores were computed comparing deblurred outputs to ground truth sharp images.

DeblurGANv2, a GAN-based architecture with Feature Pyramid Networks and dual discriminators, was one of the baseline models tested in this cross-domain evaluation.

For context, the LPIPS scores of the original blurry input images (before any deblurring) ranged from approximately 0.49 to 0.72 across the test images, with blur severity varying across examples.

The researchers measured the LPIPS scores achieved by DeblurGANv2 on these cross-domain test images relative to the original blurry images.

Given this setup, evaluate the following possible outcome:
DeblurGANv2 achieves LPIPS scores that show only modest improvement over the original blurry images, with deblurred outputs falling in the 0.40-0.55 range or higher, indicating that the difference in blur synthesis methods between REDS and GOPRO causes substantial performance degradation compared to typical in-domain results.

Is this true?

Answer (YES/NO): YES